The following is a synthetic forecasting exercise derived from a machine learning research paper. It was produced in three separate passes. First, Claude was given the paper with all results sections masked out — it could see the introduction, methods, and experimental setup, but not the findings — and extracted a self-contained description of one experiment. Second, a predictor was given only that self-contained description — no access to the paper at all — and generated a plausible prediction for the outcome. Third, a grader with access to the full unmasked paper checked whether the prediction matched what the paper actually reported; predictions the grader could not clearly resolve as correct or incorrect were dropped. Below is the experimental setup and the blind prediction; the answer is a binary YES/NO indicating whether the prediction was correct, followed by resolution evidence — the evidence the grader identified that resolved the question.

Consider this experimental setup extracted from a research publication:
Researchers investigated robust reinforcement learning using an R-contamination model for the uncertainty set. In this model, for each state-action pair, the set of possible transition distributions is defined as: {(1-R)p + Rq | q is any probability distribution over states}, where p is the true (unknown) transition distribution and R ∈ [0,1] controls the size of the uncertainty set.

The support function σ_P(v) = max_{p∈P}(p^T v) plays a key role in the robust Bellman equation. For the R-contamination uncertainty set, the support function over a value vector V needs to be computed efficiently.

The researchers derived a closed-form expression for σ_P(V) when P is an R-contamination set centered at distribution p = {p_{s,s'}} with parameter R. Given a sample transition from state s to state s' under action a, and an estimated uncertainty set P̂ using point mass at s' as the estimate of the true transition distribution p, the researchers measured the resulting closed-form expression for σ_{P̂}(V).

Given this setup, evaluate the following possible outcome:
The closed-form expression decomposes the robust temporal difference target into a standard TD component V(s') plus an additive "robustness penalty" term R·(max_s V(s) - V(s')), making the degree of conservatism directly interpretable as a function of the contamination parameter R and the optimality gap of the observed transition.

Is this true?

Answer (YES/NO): NO